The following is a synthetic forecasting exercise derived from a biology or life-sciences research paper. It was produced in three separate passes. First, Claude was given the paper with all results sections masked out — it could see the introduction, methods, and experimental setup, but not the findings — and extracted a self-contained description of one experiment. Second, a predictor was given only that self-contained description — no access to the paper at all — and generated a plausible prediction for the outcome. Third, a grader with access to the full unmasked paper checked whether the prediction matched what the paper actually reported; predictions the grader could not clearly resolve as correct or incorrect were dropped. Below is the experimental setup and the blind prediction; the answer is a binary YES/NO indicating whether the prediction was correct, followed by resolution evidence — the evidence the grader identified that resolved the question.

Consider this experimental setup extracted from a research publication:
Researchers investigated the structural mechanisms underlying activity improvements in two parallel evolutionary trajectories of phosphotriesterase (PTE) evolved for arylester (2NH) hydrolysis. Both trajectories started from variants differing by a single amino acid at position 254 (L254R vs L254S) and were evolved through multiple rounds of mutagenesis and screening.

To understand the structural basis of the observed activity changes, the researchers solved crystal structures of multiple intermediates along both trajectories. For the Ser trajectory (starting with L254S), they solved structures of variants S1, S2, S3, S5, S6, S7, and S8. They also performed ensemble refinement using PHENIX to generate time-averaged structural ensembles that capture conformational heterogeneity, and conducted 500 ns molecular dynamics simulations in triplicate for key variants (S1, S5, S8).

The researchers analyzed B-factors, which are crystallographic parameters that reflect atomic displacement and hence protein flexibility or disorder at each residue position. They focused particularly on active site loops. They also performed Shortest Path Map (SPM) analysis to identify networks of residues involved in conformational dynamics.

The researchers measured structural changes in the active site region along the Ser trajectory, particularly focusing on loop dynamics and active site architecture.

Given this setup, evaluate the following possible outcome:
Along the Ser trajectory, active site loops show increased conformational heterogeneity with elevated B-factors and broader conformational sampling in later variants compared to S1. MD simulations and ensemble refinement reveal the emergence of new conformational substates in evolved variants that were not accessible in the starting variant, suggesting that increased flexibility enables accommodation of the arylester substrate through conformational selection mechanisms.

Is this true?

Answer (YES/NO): NO